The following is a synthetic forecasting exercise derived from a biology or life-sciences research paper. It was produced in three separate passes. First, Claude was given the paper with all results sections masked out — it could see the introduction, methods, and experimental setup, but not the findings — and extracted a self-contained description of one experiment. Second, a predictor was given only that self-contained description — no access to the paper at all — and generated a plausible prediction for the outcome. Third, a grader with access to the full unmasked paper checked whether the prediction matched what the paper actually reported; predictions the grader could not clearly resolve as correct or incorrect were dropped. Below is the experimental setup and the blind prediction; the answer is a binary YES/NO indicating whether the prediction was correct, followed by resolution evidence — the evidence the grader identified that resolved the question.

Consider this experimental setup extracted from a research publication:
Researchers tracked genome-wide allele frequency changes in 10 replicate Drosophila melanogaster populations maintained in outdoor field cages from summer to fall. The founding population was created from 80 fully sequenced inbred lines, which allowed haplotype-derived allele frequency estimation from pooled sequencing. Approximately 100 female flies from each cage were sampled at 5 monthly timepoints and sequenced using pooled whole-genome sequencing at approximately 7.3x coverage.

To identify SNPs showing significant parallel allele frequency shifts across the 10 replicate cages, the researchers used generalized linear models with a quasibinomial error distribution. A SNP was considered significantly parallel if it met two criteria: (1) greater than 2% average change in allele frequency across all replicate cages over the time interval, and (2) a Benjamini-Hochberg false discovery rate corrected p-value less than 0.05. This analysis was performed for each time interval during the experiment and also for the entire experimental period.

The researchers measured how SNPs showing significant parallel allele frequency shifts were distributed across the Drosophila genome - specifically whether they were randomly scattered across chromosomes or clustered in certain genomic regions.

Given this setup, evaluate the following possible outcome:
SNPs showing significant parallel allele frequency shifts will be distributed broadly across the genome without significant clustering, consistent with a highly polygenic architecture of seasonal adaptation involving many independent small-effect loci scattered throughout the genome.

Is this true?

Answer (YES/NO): NO